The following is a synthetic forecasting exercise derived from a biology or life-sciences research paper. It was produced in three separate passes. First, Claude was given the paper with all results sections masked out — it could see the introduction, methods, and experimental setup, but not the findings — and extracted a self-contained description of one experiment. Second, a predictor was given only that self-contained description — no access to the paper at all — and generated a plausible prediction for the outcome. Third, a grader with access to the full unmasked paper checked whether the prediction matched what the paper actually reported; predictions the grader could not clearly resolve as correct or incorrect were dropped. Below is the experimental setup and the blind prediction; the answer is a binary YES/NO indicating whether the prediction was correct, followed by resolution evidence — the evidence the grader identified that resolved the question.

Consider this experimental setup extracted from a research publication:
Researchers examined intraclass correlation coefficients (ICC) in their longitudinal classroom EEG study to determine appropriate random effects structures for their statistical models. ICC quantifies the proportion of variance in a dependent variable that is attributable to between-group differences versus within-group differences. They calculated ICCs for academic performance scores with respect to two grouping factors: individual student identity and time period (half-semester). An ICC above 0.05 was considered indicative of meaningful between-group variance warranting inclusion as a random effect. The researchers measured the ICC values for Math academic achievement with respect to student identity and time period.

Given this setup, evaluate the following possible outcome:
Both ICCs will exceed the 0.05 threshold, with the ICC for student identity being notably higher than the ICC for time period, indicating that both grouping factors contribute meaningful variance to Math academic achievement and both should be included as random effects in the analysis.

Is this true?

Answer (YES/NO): YES